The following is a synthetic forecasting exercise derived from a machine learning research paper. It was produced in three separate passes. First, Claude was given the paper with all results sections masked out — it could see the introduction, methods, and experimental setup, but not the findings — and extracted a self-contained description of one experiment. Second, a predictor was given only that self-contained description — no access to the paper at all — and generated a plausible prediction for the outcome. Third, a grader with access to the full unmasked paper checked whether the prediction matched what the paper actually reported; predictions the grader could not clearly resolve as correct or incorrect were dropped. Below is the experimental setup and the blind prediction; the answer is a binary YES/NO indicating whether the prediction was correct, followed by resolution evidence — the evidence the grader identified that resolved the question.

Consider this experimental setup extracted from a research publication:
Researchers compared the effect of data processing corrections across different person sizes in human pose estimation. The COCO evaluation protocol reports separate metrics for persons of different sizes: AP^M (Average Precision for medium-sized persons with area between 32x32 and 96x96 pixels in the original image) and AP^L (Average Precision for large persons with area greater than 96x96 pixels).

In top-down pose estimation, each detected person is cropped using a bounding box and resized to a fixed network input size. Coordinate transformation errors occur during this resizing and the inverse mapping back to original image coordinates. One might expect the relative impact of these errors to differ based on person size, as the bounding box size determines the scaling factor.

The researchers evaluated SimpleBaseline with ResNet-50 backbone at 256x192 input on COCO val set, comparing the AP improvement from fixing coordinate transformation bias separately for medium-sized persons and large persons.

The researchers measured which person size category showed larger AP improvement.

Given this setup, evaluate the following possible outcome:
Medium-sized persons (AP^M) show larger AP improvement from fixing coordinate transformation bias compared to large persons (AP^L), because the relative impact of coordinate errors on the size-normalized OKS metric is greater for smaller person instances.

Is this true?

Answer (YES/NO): NO